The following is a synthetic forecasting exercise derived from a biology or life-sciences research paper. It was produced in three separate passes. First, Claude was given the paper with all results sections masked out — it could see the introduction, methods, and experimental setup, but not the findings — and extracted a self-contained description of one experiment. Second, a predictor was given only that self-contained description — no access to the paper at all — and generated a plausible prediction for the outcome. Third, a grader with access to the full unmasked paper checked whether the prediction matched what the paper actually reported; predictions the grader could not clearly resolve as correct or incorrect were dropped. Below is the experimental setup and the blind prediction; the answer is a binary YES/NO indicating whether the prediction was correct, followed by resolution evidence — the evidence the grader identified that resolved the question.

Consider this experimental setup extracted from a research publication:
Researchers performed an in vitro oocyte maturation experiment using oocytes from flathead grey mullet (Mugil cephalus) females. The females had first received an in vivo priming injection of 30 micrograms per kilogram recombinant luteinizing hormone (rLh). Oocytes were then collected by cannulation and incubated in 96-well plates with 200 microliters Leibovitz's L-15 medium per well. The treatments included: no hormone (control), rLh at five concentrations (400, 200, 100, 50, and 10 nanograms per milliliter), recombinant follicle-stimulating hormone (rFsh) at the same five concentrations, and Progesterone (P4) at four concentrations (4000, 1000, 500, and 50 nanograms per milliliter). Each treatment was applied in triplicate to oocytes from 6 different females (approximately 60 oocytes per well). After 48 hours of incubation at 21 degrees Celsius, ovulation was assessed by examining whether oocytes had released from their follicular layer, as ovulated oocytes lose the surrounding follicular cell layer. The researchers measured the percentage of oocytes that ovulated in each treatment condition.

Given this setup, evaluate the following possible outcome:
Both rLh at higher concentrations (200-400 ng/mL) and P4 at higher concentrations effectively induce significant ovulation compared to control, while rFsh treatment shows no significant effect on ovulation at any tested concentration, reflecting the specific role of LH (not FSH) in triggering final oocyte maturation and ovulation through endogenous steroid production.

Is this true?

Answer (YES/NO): YES